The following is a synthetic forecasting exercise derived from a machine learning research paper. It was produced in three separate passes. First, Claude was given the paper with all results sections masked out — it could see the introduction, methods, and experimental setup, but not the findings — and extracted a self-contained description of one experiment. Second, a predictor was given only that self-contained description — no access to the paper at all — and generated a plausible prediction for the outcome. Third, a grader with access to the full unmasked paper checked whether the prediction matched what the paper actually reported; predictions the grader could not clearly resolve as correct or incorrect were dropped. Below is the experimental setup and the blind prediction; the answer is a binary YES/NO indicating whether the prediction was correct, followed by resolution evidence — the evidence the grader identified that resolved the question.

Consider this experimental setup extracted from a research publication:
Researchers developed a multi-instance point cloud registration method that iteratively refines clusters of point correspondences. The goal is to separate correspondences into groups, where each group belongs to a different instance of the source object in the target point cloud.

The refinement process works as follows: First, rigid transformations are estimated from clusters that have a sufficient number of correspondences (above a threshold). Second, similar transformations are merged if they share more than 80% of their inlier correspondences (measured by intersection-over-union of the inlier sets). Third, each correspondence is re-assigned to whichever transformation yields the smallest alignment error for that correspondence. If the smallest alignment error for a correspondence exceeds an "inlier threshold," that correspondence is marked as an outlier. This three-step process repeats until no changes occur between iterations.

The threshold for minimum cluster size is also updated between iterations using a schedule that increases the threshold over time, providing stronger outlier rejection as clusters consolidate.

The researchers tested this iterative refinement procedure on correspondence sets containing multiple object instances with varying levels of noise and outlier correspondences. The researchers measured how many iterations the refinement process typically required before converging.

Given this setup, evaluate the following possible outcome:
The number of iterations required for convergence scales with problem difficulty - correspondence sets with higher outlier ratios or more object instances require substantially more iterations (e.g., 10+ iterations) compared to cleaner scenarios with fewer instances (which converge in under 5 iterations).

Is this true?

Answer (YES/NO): NO